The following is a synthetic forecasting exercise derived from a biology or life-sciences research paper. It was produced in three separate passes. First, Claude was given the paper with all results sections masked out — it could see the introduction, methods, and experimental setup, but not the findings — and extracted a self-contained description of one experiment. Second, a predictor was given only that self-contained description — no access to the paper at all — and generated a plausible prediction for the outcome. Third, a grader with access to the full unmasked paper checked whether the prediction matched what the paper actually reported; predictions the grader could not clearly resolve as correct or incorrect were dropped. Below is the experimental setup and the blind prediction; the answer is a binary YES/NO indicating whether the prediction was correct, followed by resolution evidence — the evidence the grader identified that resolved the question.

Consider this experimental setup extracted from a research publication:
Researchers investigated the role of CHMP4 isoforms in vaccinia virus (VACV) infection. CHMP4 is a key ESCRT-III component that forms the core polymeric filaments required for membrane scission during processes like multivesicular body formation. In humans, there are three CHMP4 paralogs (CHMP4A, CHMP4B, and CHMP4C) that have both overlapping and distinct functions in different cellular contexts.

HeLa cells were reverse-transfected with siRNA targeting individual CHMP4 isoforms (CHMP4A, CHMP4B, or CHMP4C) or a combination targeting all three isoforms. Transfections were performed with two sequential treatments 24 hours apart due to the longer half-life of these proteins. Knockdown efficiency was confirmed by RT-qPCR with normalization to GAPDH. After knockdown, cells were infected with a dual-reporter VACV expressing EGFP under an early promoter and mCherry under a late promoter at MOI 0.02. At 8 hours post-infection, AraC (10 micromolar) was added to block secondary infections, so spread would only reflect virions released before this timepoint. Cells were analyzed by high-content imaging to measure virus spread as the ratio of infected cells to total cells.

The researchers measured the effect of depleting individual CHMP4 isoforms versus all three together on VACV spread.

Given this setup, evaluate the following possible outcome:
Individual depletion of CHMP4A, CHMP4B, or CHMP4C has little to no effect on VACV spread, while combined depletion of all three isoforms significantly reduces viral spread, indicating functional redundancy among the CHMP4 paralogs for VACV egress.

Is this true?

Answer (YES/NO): NO